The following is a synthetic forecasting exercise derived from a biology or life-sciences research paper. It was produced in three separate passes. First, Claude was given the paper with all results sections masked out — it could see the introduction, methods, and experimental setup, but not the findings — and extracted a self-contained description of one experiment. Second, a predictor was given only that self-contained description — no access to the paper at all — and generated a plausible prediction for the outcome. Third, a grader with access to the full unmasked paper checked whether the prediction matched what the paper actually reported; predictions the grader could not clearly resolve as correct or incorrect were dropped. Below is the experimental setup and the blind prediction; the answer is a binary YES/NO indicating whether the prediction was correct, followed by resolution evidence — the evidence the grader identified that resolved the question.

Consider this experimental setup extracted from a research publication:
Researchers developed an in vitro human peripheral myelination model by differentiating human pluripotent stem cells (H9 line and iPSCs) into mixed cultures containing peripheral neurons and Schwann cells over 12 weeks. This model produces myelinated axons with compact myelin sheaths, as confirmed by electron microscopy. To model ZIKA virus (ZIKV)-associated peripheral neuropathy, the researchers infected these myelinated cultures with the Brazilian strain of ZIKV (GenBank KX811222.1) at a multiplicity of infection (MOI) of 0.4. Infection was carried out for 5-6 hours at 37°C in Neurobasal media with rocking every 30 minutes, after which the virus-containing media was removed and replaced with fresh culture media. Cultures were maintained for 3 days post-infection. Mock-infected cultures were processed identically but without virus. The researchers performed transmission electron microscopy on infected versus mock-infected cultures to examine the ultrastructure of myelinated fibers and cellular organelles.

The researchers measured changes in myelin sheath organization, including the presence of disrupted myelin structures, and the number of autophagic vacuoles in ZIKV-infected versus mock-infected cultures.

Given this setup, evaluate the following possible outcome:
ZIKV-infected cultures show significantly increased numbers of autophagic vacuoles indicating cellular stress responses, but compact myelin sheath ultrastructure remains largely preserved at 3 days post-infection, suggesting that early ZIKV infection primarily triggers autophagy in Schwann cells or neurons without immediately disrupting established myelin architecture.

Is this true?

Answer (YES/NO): NO